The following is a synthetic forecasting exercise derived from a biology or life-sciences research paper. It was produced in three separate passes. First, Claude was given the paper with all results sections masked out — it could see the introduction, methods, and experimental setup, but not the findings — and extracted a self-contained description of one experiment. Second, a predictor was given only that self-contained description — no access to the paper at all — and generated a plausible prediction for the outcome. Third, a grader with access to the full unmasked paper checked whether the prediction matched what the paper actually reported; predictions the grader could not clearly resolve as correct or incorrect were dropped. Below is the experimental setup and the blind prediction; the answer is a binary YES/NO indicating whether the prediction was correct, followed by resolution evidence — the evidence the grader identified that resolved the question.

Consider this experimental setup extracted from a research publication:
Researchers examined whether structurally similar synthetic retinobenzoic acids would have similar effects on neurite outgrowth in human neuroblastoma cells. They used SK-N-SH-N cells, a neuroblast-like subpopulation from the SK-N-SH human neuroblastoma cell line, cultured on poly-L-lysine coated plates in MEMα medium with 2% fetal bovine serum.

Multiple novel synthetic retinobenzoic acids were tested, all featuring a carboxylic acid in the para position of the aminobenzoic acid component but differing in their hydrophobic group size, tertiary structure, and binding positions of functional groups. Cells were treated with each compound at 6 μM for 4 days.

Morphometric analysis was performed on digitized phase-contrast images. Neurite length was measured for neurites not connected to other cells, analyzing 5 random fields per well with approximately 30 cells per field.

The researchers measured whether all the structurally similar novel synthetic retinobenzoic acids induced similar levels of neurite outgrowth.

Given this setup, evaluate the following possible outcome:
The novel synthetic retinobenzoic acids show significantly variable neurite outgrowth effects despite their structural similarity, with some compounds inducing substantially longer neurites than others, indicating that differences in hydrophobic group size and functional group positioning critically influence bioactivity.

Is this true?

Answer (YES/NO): YES